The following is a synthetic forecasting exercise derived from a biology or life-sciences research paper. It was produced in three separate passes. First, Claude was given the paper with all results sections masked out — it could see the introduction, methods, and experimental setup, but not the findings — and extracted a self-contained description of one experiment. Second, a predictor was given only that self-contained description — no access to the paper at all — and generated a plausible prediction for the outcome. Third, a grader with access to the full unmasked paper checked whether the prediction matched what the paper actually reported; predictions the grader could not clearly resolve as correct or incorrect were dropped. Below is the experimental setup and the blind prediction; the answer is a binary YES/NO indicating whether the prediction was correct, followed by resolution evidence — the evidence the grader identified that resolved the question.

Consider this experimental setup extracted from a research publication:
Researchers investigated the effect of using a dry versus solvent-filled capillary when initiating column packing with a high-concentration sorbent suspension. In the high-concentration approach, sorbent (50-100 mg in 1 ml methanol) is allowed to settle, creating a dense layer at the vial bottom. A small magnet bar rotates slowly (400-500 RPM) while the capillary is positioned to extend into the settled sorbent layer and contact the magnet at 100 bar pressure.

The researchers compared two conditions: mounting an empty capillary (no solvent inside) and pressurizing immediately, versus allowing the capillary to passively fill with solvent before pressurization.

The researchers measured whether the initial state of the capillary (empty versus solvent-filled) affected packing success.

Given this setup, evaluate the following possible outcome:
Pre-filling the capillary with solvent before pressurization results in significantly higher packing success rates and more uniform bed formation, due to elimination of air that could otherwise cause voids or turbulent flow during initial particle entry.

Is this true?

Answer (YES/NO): NO